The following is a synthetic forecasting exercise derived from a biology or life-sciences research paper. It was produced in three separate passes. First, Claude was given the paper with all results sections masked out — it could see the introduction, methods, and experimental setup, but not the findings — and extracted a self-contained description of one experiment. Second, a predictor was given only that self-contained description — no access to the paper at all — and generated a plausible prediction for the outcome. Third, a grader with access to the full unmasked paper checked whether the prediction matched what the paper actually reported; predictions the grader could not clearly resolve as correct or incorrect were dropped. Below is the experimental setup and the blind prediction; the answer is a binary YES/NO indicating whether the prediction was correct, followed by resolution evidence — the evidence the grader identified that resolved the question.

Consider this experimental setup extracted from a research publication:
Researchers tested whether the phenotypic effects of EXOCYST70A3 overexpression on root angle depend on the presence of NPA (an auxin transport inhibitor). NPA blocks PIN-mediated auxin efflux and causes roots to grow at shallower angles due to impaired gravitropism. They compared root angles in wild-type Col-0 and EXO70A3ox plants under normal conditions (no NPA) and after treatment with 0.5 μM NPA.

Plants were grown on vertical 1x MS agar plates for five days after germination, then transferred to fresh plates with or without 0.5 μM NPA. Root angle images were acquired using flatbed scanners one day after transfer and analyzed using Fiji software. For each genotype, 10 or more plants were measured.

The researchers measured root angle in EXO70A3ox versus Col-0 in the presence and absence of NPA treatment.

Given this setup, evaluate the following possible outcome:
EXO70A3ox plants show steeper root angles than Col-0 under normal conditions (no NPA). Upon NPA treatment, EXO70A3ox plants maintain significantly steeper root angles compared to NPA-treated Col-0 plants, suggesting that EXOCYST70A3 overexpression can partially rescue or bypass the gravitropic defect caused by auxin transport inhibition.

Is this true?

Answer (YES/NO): NO